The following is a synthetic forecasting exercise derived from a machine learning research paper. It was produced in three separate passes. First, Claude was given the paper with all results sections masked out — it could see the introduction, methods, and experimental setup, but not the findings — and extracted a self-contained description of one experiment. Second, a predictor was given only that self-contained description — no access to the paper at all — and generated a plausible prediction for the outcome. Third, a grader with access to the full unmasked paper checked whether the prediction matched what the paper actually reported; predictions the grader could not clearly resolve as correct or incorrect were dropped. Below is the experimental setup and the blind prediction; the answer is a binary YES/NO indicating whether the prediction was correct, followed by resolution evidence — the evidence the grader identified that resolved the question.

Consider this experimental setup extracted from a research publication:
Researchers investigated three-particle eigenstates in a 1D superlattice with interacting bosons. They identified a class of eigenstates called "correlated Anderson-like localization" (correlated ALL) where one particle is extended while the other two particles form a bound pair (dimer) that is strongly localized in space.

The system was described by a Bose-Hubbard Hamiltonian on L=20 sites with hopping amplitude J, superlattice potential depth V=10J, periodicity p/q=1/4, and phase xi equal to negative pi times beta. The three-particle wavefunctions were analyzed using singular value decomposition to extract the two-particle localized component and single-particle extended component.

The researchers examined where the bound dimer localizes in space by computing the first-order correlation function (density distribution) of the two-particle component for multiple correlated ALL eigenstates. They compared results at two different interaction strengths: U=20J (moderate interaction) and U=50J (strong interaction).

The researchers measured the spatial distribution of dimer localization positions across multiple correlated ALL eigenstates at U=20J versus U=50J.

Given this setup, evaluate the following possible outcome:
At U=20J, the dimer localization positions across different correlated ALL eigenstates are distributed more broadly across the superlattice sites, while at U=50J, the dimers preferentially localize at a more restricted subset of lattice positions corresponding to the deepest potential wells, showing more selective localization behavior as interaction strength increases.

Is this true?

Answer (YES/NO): NO